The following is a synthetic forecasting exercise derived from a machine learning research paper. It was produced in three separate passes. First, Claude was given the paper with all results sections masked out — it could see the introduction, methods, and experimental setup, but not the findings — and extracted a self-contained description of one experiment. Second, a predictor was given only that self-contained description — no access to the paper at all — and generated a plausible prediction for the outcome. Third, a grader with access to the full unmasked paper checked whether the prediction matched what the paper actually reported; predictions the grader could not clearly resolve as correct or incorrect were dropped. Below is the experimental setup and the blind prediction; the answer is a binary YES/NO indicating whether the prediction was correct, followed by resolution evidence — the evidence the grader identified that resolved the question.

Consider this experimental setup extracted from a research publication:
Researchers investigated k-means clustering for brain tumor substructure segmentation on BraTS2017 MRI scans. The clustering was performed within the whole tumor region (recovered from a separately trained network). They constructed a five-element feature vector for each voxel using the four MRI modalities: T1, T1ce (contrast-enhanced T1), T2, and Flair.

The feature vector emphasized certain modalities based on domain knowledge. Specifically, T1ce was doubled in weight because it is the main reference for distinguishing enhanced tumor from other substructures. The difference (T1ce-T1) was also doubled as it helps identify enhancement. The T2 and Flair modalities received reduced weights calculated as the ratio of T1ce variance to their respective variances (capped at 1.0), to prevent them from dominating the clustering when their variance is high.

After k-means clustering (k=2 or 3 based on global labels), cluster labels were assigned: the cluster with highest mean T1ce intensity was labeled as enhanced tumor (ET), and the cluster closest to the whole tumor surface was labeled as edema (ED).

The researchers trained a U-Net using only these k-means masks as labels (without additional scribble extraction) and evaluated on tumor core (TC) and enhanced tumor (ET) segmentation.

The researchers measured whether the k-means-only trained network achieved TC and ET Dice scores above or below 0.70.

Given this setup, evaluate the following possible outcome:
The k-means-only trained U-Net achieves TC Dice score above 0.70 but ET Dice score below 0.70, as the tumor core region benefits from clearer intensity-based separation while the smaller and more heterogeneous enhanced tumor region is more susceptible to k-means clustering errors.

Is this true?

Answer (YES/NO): NO